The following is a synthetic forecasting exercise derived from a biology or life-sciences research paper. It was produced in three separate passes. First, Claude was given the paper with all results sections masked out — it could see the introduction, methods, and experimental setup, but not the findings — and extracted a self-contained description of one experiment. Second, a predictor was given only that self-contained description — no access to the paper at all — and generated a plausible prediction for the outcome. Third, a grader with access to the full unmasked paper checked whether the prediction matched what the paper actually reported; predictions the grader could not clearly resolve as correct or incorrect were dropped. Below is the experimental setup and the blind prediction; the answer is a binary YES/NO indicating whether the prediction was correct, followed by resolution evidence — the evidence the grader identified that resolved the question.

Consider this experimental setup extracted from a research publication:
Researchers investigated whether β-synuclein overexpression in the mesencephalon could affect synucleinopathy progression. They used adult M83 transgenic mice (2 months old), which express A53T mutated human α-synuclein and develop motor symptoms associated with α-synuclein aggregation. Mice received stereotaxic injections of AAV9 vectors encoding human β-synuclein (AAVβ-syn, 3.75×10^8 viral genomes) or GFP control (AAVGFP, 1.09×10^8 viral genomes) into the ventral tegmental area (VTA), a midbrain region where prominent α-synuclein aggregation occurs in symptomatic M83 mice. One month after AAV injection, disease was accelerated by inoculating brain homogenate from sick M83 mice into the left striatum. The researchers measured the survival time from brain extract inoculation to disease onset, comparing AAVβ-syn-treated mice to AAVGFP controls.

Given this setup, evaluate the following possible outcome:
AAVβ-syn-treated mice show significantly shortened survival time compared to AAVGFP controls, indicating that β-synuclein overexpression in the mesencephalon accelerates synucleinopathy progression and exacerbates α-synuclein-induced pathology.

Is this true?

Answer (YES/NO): NO